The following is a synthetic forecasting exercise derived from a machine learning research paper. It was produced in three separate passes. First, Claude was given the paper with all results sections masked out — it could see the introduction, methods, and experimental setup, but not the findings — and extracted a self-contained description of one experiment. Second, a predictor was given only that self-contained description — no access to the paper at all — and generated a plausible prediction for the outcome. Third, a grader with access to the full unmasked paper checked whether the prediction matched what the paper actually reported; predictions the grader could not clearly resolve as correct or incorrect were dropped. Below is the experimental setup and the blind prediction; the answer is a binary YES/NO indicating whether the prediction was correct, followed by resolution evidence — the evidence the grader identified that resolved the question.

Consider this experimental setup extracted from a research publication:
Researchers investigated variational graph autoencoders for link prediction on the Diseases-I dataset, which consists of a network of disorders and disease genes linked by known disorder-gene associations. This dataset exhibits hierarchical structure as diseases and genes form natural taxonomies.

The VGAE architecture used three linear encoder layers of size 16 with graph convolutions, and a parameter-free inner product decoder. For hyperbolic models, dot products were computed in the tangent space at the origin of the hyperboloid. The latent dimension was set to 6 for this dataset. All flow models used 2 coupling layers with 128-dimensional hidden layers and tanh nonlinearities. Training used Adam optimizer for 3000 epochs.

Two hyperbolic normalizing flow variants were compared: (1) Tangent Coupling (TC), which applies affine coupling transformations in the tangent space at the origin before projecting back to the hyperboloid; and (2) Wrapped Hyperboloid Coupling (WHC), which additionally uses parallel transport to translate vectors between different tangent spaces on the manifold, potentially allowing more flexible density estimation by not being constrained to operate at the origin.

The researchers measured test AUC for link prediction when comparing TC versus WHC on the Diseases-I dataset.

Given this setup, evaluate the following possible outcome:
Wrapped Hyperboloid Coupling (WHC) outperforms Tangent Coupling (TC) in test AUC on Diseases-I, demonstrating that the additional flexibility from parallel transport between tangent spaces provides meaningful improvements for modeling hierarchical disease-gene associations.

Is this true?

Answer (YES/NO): NO